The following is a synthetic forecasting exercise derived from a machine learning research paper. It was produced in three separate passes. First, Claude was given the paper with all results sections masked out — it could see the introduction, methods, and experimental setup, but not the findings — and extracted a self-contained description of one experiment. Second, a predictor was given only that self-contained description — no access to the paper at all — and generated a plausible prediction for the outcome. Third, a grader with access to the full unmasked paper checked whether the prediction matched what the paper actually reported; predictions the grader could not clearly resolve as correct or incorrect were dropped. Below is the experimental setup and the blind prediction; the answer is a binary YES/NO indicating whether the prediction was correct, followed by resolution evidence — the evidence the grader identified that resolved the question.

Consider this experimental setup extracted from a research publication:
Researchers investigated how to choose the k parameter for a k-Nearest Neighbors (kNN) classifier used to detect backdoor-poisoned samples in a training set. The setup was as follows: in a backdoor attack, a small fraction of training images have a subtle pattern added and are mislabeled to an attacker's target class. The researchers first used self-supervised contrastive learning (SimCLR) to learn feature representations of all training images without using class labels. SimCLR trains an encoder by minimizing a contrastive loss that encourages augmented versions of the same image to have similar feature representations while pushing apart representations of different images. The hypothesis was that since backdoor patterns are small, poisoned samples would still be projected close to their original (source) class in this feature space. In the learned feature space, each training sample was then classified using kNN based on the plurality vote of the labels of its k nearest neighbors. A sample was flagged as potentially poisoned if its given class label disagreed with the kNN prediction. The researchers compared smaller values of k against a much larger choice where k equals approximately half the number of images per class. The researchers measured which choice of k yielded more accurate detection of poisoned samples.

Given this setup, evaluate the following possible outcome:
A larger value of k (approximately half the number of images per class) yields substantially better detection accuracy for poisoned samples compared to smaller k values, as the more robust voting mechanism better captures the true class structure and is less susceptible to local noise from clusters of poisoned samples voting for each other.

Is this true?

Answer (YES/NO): YES